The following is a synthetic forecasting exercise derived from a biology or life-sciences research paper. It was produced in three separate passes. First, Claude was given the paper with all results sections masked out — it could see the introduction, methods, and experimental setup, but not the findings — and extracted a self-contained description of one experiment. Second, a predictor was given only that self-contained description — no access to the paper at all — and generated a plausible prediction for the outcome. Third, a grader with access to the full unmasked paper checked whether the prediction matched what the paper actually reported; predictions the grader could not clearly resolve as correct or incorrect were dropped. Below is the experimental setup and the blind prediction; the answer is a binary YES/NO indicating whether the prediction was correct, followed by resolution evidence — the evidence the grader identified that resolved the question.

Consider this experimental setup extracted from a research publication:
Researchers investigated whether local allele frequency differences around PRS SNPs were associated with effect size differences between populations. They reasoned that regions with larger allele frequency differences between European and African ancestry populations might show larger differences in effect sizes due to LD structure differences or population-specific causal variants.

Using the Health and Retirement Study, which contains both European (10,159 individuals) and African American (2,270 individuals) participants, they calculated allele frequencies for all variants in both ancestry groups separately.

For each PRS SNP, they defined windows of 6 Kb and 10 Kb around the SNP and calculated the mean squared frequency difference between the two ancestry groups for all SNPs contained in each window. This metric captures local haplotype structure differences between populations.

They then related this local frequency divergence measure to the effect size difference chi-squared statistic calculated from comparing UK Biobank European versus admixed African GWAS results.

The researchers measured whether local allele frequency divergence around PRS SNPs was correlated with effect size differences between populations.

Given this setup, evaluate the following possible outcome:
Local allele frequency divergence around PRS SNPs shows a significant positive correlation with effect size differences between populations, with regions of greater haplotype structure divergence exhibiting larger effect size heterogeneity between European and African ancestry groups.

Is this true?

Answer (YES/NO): YES